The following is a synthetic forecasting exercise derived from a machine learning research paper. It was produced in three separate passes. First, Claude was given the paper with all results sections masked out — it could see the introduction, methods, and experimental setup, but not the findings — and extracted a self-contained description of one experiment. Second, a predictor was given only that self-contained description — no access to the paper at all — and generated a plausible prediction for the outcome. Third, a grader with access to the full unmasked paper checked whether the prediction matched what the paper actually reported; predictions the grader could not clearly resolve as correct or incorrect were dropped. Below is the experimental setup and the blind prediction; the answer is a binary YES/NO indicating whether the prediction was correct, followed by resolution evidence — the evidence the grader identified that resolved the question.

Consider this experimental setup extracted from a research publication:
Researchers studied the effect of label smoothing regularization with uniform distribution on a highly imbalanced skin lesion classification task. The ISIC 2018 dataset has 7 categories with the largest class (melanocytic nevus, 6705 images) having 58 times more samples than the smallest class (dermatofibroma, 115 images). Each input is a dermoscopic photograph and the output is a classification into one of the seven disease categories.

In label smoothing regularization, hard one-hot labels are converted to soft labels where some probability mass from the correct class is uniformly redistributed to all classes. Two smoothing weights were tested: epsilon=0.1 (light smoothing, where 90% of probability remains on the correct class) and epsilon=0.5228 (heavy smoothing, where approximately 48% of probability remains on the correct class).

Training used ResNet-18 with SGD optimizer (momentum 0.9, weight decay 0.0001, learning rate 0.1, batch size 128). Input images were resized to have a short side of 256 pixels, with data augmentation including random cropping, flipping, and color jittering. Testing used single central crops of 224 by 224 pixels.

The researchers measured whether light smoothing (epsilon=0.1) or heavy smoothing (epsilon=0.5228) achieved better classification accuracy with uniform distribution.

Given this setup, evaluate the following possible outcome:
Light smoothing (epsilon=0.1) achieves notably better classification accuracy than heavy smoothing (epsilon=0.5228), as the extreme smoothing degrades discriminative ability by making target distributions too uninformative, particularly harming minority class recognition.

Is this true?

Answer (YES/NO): NO